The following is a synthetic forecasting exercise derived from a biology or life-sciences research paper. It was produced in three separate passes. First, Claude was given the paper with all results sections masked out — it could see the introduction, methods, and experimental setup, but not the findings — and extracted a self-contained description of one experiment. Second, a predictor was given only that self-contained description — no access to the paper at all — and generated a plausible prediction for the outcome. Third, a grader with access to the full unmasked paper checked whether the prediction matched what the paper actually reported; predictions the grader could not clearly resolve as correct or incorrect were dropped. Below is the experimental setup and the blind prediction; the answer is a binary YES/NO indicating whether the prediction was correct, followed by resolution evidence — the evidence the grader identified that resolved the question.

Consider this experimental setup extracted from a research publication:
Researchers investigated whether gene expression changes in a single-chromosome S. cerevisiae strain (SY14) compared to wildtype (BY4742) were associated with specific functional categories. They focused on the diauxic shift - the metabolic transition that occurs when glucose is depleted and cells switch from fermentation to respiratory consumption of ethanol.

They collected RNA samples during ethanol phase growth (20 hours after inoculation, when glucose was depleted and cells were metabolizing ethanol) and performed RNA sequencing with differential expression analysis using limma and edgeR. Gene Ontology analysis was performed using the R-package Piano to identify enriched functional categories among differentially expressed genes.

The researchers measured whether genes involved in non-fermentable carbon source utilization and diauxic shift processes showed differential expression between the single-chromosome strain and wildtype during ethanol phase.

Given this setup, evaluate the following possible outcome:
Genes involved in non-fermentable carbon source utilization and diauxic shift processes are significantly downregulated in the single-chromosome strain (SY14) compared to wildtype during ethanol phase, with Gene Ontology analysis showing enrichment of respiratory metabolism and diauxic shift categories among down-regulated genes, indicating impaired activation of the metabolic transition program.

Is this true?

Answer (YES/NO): YES